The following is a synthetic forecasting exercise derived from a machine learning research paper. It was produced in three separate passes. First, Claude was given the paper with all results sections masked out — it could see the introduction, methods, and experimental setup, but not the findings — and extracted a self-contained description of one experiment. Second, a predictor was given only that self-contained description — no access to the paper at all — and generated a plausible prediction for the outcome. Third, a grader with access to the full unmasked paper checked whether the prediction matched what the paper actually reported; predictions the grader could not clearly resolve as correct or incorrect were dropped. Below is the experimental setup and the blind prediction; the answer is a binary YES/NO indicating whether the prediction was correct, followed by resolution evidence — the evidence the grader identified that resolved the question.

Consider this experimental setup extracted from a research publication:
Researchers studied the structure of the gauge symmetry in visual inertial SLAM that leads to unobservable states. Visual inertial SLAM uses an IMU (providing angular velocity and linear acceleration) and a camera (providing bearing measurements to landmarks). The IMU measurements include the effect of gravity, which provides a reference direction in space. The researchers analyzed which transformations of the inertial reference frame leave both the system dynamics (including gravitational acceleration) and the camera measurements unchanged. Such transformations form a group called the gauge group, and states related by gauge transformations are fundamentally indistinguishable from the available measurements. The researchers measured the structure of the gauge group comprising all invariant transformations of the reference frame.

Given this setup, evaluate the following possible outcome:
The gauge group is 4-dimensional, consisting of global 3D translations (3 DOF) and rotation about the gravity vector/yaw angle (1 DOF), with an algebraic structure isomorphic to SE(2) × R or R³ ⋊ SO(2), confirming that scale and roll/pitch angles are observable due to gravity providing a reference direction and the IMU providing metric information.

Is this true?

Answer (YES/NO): YES